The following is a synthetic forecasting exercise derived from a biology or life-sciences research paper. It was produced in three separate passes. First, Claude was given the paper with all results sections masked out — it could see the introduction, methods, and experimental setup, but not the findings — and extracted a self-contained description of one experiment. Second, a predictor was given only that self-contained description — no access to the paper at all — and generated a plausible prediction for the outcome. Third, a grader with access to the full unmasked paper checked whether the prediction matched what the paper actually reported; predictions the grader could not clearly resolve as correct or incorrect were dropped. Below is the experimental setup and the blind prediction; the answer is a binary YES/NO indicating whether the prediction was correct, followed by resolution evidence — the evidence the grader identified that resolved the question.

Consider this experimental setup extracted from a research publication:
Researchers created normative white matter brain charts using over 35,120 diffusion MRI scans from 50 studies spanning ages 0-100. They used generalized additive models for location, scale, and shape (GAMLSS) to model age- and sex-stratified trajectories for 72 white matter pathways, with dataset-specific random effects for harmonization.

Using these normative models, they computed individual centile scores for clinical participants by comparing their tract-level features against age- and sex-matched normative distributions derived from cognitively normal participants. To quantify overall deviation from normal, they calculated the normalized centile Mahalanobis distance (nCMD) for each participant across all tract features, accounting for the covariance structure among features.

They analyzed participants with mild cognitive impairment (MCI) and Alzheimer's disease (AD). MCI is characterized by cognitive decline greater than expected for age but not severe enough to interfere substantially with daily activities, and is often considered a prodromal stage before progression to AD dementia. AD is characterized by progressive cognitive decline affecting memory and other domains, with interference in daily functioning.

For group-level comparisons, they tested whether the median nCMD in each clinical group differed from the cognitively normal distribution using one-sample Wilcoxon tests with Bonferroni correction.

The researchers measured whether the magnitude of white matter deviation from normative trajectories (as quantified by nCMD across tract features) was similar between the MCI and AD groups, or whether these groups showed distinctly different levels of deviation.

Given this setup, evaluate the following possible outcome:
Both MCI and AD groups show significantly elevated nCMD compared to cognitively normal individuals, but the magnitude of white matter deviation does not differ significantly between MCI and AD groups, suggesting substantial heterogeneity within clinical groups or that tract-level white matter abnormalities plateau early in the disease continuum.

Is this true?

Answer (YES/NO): NO